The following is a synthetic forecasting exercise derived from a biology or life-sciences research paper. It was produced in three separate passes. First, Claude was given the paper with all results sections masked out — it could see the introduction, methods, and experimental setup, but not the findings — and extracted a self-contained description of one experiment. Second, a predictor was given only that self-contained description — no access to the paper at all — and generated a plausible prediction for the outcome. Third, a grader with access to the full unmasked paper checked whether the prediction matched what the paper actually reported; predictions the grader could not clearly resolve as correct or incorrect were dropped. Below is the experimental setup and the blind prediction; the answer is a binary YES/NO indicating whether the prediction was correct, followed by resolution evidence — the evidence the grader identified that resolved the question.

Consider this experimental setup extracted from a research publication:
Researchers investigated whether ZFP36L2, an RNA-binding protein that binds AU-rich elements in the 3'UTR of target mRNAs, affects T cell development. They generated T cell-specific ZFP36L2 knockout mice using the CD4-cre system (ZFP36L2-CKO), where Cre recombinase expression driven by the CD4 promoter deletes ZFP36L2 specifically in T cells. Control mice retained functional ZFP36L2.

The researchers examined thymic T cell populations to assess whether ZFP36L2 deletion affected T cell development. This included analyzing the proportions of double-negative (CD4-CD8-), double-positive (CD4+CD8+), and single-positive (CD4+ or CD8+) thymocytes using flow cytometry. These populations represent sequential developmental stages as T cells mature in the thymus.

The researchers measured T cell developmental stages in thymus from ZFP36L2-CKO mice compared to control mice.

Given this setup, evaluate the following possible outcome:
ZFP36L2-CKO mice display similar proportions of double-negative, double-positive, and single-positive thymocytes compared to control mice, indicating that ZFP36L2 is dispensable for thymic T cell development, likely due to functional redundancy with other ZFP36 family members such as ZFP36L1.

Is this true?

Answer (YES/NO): YES